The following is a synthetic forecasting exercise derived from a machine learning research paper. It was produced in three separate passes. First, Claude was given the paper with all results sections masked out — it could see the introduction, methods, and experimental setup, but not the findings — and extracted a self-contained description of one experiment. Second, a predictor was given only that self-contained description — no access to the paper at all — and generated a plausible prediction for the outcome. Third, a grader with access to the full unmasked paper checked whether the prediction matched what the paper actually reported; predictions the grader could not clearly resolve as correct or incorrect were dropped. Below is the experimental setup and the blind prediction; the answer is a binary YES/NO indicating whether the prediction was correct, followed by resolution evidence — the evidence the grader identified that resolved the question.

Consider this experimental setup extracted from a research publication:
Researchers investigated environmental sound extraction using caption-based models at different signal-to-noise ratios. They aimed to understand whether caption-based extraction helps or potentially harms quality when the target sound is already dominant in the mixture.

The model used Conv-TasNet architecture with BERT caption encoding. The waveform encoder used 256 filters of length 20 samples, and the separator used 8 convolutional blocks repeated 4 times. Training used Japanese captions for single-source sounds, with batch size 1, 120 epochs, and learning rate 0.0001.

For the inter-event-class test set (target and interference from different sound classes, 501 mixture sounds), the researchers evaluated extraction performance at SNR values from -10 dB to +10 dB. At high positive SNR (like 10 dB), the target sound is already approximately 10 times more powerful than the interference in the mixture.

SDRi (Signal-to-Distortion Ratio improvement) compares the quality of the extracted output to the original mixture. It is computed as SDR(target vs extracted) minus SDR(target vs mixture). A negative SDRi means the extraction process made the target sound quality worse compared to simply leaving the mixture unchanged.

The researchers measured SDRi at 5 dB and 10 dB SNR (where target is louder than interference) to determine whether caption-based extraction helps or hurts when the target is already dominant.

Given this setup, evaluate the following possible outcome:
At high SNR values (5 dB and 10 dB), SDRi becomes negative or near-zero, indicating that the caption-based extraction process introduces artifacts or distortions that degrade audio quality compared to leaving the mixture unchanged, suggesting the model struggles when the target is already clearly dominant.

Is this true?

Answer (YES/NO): NO